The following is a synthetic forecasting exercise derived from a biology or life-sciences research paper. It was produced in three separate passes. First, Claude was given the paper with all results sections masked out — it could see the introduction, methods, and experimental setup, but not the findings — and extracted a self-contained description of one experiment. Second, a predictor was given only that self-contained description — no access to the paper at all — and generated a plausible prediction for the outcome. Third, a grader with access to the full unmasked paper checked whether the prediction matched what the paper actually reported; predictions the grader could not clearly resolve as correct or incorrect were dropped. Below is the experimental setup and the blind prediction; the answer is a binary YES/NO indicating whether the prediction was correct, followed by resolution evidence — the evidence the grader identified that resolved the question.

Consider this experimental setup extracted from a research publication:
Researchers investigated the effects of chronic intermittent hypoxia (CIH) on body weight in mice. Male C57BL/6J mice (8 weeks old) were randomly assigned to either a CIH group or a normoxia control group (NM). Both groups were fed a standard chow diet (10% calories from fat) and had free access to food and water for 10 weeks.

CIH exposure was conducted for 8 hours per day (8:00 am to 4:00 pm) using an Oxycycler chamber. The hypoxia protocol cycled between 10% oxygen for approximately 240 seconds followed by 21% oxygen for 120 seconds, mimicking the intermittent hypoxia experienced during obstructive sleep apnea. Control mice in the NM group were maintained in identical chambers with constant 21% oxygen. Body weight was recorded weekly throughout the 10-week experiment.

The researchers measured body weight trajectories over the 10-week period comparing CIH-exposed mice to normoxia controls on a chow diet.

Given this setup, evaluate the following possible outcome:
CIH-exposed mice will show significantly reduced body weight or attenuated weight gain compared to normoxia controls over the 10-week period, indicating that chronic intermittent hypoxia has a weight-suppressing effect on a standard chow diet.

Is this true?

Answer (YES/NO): YES